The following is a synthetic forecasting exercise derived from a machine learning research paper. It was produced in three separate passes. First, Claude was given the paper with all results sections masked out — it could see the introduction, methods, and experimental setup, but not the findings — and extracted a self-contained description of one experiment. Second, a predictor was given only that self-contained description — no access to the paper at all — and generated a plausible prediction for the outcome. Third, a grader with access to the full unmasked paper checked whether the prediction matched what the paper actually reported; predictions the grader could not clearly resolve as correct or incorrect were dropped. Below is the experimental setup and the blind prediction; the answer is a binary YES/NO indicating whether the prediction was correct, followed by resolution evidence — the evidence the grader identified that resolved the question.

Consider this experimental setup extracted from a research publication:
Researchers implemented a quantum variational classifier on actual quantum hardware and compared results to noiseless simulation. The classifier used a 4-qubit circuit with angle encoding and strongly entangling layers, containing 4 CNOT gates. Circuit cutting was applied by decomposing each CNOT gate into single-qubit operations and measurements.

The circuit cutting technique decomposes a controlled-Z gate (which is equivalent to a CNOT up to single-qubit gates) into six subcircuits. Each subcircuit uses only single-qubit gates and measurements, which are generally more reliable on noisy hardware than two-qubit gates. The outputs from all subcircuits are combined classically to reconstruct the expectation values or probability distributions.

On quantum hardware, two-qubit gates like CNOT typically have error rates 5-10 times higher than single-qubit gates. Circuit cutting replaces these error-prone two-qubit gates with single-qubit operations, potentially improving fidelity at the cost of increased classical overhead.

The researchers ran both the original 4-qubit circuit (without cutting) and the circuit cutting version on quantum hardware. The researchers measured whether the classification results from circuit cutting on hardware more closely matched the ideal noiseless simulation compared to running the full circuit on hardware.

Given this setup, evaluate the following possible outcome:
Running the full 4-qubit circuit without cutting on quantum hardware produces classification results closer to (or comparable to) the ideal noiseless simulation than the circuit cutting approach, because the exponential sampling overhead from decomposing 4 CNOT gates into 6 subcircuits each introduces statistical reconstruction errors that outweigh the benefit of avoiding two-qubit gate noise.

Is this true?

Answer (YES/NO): NO